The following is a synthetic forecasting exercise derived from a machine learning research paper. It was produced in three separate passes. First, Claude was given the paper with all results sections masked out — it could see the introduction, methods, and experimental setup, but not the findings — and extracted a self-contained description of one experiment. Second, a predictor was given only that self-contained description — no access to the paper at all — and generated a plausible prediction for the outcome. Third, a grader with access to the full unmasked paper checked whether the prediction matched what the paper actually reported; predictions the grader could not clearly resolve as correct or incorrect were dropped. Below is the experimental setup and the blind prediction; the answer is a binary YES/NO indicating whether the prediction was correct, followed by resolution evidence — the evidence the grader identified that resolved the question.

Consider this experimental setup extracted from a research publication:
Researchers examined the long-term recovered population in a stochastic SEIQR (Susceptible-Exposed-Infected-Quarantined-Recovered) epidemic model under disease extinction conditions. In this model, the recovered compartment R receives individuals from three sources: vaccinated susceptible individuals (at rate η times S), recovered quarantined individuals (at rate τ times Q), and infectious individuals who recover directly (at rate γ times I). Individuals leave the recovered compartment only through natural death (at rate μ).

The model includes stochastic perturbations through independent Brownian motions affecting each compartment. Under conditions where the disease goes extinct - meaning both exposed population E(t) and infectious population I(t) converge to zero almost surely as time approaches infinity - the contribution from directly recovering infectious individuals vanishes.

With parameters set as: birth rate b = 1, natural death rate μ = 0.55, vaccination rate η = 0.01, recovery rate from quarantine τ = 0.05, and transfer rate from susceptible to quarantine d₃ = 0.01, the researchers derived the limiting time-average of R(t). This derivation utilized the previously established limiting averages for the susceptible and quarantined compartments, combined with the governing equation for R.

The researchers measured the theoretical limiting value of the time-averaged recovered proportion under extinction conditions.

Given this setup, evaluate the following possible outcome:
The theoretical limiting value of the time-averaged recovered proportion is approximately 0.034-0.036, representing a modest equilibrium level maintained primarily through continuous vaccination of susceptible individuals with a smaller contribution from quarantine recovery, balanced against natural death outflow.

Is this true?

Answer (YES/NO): YES